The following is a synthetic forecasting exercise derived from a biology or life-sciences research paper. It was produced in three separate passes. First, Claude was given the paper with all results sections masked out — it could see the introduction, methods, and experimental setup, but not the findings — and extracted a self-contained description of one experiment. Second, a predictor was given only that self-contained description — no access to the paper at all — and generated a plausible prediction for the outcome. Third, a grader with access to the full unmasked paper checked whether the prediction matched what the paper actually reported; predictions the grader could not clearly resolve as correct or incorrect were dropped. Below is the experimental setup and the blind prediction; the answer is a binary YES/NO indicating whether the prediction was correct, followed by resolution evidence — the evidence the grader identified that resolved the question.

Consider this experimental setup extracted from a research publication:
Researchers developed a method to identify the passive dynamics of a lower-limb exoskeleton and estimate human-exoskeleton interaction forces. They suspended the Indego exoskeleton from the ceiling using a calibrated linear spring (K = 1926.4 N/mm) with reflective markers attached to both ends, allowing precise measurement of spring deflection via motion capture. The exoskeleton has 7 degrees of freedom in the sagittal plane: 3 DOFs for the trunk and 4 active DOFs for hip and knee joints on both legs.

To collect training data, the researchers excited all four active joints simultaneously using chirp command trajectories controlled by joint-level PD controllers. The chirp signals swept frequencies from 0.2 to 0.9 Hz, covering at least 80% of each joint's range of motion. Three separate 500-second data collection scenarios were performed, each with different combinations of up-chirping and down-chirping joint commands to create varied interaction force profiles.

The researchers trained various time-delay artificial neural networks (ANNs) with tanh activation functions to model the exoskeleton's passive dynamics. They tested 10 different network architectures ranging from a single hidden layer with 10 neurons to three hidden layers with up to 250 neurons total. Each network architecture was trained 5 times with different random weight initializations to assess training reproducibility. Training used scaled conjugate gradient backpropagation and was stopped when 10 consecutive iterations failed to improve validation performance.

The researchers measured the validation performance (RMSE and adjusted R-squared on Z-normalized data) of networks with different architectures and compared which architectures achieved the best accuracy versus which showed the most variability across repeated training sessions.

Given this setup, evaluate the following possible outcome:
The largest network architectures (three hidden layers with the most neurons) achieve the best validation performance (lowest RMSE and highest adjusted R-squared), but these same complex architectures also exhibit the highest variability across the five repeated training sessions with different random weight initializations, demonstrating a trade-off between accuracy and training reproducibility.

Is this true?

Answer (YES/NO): NO